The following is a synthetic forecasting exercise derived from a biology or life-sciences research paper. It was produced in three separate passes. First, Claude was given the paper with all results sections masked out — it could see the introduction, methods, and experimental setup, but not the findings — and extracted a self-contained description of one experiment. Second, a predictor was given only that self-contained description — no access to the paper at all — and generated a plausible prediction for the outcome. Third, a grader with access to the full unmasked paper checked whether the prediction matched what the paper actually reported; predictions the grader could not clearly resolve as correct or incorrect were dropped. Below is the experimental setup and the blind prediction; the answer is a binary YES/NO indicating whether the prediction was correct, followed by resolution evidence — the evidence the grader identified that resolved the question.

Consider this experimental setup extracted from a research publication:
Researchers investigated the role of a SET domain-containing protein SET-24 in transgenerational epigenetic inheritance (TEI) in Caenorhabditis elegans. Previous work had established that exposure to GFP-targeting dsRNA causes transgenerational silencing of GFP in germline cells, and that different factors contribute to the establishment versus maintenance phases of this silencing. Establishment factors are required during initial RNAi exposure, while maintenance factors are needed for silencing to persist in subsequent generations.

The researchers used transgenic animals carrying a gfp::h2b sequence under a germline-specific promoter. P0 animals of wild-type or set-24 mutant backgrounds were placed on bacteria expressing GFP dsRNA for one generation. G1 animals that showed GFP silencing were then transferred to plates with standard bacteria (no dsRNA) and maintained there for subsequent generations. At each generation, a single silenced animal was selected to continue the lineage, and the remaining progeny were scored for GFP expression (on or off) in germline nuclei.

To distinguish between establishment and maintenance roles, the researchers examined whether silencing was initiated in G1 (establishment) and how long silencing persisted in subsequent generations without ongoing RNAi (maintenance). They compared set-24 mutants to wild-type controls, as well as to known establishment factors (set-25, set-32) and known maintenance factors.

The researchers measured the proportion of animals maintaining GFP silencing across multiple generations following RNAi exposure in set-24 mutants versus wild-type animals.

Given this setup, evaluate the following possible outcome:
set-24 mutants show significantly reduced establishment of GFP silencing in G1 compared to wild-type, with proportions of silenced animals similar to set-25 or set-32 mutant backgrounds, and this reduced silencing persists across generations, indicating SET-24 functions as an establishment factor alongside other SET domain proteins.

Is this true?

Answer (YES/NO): NO